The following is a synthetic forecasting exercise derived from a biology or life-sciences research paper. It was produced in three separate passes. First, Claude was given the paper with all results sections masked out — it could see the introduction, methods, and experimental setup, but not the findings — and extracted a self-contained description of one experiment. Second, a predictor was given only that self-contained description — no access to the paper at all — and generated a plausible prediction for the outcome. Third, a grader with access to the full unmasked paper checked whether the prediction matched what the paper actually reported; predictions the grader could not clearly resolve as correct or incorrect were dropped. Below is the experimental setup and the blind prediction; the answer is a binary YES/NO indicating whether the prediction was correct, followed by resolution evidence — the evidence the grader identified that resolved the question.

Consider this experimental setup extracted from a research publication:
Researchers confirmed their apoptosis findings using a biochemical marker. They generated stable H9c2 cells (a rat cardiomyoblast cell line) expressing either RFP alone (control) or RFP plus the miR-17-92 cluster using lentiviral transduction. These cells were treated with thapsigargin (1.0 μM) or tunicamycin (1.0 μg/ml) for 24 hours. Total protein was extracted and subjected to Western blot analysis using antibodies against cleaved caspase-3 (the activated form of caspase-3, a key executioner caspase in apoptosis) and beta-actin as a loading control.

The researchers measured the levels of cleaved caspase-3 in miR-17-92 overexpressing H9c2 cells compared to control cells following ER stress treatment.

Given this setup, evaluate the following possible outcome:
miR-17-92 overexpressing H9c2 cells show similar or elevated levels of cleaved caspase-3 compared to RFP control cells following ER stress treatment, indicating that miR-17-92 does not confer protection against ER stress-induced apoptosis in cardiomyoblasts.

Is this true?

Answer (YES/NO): NO